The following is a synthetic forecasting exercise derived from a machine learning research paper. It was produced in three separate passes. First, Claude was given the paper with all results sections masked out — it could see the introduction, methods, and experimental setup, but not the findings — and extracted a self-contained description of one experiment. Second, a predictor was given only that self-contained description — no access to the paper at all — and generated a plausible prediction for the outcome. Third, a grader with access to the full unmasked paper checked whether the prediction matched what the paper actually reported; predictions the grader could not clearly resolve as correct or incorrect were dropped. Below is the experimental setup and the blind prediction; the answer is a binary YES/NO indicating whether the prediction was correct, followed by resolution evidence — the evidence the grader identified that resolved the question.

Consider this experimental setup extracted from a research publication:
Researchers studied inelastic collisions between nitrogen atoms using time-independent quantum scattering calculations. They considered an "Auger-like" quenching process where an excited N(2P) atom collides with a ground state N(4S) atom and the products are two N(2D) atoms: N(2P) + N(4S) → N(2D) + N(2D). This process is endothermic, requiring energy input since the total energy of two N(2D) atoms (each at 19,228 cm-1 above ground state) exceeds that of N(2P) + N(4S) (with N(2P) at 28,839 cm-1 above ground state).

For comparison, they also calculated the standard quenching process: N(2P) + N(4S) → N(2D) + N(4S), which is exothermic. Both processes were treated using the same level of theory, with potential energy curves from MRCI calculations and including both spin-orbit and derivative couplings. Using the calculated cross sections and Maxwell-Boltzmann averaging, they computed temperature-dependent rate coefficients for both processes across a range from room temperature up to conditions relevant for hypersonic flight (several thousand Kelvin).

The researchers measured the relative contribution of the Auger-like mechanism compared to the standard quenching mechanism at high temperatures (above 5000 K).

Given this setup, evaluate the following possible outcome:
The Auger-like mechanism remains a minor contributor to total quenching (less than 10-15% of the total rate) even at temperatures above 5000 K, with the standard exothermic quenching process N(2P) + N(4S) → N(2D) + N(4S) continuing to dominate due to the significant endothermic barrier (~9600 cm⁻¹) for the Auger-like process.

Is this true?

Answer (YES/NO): NO